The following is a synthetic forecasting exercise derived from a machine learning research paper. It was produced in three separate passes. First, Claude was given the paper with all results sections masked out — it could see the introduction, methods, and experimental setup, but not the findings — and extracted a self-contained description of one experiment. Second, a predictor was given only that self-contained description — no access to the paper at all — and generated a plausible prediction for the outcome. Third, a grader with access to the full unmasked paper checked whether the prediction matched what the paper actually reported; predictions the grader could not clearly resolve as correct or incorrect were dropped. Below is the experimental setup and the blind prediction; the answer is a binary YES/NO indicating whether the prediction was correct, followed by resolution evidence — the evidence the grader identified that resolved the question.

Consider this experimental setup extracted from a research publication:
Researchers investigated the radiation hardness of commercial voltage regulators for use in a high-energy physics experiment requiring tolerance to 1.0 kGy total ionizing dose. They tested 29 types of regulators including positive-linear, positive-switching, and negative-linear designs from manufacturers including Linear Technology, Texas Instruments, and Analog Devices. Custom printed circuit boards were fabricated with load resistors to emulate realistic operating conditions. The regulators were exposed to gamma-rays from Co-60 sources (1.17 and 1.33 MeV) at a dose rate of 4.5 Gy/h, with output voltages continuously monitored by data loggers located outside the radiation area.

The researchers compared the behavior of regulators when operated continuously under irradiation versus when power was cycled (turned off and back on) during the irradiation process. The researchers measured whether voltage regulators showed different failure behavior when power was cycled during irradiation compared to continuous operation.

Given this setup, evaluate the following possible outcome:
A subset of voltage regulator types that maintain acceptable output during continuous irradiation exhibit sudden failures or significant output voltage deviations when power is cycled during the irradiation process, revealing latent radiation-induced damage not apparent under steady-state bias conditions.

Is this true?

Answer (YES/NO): YES